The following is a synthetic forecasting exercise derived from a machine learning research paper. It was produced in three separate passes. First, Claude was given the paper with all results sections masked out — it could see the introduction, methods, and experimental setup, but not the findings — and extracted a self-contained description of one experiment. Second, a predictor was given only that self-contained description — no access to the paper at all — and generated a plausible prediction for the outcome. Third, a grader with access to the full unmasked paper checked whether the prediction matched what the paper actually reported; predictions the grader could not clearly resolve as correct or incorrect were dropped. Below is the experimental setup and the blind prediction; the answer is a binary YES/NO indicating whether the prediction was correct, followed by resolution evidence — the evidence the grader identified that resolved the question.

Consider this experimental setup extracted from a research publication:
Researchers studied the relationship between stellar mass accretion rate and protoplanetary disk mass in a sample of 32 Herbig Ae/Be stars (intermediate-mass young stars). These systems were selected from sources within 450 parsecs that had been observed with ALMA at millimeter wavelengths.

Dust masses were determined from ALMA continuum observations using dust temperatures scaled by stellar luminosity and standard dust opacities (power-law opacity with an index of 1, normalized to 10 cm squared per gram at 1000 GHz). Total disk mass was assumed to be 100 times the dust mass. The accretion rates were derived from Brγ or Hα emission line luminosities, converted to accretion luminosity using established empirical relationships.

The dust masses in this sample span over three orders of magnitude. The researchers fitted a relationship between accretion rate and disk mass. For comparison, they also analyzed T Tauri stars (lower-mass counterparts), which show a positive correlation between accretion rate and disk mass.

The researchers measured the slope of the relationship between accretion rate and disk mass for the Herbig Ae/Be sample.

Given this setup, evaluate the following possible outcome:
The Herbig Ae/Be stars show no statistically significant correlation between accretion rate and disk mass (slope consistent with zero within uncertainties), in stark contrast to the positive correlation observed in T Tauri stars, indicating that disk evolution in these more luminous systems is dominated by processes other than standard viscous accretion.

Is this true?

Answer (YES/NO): YES